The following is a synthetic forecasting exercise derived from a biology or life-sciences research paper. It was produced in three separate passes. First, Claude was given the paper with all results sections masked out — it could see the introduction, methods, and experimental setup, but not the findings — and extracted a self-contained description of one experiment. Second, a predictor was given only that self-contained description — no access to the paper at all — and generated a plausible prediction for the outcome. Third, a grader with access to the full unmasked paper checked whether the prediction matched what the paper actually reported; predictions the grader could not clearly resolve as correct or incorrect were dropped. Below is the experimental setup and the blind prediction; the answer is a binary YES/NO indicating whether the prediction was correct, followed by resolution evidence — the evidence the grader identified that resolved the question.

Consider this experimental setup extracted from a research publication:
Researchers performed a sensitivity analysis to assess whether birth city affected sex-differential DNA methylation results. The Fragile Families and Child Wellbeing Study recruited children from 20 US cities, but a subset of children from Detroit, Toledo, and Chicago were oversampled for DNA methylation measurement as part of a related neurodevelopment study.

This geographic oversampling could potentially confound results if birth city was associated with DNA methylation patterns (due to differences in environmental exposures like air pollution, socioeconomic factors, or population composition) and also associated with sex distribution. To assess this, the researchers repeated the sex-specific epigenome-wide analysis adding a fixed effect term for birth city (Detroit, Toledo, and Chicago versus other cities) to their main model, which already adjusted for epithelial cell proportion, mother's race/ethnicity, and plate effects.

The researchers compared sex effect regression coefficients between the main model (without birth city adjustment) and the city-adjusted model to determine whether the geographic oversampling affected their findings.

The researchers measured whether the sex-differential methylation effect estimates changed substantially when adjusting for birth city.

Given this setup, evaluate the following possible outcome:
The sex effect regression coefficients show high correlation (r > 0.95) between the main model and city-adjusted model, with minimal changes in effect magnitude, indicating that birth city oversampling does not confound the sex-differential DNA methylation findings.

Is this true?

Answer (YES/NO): YES